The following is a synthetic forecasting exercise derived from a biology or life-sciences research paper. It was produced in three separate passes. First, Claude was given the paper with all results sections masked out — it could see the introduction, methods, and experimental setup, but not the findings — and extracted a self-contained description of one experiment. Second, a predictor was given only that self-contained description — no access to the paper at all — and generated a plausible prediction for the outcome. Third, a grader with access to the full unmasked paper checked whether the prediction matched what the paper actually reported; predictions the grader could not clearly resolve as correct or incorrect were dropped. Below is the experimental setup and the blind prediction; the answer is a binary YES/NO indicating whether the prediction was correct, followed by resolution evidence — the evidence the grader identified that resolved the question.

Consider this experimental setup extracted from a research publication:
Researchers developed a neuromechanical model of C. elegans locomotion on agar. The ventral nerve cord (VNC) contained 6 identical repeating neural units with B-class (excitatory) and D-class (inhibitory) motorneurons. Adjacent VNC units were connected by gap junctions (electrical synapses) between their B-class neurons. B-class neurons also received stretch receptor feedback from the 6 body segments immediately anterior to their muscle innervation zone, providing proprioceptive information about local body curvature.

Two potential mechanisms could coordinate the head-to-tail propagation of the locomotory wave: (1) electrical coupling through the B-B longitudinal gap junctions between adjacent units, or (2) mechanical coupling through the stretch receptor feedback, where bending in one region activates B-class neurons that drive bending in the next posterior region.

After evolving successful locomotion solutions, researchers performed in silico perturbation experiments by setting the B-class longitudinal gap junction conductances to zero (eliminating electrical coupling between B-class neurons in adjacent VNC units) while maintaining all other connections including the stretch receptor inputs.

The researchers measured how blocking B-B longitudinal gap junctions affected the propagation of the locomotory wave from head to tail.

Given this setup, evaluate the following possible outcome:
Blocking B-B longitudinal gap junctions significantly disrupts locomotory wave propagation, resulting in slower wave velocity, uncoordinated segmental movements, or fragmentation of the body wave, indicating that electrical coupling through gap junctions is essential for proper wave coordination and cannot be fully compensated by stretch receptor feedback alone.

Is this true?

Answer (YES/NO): NO